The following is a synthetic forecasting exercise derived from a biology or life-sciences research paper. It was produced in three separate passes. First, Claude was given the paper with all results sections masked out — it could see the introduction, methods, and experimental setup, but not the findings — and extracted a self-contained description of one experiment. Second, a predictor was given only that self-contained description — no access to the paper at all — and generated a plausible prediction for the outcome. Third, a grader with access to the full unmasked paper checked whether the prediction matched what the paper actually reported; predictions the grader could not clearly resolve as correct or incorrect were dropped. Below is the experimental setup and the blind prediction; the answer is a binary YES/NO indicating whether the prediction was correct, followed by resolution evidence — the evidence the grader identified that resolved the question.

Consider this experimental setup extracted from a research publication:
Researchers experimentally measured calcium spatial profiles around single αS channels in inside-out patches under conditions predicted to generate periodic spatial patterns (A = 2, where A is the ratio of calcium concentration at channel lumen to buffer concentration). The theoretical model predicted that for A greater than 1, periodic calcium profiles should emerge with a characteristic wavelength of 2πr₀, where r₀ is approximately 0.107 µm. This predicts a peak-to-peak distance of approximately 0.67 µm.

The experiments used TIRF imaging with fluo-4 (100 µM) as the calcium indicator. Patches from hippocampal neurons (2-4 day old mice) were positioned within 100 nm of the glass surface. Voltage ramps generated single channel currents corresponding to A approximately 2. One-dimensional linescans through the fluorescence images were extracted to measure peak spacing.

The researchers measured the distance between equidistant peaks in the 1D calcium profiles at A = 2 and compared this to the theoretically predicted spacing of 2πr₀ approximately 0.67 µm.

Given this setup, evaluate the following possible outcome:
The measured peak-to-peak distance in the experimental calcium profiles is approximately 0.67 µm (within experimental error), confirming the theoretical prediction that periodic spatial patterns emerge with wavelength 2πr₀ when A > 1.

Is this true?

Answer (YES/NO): YES